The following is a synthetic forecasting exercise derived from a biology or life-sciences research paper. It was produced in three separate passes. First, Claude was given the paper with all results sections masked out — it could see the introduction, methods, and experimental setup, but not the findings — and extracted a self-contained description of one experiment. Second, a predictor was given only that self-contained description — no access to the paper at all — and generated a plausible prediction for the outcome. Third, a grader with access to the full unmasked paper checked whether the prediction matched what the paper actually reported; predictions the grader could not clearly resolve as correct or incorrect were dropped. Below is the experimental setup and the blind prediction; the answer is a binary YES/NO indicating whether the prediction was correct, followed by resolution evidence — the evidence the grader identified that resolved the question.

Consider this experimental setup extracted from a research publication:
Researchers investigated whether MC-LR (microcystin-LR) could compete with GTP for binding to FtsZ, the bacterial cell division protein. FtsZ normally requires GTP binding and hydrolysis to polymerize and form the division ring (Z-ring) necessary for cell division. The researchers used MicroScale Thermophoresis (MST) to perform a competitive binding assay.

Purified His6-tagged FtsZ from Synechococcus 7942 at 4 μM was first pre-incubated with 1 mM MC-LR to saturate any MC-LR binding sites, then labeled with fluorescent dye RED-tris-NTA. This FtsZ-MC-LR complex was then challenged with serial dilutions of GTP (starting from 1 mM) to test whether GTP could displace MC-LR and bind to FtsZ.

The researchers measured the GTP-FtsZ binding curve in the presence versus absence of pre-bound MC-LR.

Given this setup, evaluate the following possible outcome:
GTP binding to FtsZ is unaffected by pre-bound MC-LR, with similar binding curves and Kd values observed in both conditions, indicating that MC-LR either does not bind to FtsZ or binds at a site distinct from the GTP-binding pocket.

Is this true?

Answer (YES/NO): NO